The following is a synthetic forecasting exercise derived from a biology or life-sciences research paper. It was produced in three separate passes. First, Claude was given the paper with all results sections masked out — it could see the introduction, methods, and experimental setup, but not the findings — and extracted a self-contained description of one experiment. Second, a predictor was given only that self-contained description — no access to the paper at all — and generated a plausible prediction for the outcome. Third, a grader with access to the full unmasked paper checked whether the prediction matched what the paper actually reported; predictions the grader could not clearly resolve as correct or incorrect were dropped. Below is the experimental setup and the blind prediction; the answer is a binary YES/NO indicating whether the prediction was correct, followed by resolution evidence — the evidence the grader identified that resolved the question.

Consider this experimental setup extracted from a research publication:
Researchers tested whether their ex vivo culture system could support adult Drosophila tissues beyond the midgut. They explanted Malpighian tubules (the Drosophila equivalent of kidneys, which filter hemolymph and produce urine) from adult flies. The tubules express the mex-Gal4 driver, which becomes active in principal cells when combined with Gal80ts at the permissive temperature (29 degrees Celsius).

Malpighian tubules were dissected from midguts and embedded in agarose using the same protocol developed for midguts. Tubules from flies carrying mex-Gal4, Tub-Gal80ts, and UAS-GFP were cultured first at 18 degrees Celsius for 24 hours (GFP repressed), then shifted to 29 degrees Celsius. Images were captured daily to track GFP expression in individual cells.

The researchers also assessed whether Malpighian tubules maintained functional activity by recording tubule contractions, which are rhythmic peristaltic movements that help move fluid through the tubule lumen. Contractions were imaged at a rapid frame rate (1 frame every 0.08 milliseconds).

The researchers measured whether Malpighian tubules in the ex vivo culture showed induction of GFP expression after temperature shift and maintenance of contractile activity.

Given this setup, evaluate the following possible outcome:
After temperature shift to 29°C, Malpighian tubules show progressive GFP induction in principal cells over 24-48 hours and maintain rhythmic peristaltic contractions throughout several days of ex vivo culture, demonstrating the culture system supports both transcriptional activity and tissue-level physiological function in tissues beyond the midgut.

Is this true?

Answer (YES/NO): NO